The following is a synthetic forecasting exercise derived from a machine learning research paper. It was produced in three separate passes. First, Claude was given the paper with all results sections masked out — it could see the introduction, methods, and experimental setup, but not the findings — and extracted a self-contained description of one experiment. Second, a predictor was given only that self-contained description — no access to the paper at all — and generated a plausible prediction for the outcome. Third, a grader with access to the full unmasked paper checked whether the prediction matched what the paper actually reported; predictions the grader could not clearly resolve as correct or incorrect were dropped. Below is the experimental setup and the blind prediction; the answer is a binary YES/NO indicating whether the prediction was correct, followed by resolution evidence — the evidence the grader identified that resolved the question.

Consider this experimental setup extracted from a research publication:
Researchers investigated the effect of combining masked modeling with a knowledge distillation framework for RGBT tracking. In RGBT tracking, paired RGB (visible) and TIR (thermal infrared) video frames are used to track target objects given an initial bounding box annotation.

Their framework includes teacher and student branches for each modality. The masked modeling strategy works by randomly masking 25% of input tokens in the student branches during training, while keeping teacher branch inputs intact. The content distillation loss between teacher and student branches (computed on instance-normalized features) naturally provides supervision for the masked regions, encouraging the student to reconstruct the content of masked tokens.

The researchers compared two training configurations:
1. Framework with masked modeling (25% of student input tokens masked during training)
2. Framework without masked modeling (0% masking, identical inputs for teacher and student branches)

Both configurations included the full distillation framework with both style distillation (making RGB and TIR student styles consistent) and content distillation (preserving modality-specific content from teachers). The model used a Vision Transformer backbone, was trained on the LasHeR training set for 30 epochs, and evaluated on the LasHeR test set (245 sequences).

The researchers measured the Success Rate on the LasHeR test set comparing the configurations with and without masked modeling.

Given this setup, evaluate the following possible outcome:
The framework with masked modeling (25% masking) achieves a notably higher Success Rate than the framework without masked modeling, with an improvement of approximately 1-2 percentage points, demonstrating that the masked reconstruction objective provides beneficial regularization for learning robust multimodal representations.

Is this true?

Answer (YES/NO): NO